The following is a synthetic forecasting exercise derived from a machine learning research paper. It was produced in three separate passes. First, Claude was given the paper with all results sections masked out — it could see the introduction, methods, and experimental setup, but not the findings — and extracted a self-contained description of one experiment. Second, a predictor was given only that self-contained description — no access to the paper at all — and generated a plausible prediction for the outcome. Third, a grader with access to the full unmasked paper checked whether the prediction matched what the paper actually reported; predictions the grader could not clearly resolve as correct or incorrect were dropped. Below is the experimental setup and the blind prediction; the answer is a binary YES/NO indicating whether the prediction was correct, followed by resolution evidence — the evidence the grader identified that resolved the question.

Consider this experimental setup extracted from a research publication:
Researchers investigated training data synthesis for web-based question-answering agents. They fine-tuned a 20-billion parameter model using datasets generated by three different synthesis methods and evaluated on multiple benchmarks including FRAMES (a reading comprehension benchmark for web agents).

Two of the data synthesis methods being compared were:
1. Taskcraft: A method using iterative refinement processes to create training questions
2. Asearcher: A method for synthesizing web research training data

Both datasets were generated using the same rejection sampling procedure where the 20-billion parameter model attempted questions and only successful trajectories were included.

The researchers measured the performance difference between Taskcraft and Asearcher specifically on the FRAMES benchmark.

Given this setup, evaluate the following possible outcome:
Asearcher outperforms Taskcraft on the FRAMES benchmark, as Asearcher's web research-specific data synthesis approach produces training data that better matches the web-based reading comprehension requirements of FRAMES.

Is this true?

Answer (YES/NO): NO